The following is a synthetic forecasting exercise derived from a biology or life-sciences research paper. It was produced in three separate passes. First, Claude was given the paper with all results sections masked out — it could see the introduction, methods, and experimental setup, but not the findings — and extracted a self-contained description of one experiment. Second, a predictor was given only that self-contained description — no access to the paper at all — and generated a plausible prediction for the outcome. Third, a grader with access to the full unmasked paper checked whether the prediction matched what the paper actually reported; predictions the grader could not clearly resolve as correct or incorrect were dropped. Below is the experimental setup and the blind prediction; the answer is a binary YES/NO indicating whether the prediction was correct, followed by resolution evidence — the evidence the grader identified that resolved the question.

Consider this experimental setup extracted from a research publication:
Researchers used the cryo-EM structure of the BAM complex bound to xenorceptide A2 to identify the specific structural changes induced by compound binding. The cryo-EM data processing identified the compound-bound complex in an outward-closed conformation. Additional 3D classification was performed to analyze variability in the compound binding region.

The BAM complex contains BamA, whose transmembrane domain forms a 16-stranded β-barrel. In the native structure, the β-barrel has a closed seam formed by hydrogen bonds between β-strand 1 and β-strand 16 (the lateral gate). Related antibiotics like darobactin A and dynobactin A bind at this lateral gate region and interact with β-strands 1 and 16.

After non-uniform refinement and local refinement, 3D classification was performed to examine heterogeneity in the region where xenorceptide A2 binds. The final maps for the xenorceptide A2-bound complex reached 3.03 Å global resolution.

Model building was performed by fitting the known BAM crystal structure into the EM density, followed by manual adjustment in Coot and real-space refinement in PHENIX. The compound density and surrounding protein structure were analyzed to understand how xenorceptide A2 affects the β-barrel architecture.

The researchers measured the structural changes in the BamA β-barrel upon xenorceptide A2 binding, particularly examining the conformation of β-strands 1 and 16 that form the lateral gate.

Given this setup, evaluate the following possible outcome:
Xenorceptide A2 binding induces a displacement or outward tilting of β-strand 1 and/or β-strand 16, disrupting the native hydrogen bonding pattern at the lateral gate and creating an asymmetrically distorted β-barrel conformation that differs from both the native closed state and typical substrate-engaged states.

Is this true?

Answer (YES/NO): NO